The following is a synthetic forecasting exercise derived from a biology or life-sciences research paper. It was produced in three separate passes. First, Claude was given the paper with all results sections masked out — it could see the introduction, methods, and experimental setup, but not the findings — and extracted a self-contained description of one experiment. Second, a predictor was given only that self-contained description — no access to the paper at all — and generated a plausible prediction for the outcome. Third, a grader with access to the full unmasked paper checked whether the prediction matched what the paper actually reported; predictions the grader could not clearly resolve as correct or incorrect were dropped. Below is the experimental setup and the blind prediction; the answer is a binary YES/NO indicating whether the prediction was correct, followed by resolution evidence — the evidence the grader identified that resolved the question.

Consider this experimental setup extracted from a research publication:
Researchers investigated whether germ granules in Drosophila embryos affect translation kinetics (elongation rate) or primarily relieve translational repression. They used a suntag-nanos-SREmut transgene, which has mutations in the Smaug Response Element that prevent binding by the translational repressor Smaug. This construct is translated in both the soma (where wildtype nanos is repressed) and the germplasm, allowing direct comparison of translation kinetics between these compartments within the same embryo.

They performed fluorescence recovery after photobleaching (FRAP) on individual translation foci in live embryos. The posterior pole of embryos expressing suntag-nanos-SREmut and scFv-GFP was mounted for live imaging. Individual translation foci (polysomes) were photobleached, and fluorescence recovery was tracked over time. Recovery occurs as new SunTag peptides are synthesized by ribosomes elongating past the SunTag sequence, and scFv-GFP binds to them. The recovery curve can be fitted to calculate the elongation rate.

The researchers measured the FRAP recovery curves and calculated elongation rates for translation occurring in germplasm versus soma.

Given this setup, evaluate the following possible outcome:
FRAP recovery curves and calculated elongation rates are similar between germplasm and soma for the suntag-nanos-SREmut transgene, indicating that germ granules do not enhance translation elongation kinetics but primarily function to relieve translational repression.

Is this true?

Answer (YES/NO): YES